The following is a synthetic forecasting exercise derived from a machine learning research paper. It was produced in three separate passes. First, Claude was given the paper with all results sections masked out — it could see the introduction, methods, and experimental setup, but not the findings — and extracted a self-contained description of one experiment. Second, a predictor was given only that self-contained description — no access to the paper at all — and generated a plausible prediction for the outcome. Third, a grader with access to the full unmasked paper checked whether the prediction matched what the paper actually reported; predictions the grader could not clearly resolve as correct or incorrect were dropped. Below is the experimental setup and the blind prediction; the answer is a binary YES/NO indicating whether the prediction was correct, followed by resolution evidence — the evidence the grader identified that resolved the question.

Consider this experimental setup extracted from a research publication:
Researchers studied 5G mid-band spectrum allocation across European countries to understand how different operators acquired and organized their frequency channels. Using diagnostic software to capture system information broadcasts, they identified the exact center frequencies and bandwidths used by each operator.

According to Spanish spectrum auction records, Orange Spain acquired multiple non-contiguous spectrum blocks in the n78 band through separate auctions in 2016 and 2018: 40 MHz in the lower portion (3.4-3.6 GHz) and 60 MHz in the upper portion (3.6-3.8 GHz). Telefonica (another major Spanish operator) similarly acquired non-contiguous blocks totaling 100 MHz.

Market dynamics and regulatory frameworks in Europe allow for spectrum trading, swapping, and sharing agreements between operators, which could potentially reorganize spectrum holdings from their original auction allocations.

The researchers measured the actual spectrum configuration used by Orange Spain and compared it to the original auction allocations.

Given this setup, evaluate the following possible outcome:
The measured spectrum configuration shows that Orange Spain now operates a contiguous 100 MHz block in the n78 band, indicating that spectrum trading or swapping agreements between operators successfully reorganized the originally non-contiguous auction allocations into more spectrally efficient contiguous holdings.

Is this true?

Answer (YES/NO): YES